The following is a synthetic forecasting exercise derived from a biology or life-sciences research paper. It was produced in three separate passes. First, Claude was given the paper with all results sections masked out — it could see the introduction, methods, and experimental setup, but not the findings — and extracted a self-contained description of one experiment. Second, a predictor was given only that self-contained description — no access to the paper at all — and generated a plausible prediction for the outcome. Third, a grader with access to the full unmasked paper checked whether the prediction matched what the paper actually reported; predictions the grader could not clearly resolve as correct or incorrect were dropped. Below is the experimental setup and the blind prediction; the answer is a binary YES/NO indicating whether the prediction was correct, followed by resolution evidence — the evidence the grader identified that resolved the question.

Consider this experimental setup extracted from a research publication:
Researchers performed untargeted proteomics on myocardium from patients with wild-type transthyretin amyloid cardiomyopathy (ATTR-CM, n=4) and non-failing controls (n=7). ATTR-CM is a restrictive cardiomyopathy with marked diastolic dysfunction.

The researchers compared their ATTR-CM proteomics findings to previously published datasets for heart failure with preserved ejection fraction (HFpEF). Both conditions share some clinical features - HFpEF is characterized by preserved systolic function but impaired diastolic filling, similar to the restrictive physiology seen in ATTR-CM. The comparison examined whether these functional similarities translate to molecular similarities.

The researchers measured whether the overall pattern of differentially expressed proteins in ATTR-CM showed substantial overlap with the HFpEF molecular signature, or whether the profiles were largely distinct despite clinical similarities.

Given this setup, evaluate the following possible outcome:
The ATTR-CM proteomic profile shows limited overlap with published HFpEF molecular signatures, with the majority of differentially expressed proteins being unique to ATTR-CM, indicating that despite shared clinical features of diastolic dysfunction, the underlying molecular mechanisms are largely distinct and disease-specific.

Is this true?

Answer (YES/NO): NO